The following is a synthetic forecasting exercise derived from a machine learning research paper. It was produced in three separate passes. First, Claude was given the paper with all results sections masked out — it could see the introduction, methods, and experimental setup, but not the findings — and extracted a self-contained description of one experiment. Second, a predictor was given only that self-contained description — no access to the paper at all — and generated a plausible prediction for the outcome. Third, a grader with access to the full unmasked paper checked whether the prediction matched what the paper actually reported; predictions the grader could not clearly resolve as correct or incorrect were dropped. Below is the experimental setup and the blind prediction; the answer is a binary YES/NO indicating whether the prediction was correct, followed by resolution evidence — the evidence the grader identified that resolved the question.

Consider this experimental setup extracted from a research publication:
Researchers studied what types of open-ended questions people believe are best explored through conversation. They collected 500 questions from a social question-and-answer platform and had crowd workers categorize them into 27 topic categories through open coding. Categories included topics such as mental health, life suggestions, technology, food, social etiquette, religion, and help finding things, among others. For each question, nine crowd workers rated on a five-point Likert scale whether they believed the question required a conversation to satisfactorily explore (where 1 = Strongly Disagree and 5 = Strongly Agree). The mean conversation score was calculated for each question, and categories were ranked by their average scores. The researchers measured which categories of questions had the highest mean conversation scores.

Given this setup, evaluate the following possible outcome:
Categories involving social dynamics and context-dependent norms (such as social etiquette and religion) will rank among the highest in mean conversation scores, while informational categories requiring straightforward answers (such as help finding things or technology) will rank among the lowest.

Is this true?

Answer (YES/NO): YES